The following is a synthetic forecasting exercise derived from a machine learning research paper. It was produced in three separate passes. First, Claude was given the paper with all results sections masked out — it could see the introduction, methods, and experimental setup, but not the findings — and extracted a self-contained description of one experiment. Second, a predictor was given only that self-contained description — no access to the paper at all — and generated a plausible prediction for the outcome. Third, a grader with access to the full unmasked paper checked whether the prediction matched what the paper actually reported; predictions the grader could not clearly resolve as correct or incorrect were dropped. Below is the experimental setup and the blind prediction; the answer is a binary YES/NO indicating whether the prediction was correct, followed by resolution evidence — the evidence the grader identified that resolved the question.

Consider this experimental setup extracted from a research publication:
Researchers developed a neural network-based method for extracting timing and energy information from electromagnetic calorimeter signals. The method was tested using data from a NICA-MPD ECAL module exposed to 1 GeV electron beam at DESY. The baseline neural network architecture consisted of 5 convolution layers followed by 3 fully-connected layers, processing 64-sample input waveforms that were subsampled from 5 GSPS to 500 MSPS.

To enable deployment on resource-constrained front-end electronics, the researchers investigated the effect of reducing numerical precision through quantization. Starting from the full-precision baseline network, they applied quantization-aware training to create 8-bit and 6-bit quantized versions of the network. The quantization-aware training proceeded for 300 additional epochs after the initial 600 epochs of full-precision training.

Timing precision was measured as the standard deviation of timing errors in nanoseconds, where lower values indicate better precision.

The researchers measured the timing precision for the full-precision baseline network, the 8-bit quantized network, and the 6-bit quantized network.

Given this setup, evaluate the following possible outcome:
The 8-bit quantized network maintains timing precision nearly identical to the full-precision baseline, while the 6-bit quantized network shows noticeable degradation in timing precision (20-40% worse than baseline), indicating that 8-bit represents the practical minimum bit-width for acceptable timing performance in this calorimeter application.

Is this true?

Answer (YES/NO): NO